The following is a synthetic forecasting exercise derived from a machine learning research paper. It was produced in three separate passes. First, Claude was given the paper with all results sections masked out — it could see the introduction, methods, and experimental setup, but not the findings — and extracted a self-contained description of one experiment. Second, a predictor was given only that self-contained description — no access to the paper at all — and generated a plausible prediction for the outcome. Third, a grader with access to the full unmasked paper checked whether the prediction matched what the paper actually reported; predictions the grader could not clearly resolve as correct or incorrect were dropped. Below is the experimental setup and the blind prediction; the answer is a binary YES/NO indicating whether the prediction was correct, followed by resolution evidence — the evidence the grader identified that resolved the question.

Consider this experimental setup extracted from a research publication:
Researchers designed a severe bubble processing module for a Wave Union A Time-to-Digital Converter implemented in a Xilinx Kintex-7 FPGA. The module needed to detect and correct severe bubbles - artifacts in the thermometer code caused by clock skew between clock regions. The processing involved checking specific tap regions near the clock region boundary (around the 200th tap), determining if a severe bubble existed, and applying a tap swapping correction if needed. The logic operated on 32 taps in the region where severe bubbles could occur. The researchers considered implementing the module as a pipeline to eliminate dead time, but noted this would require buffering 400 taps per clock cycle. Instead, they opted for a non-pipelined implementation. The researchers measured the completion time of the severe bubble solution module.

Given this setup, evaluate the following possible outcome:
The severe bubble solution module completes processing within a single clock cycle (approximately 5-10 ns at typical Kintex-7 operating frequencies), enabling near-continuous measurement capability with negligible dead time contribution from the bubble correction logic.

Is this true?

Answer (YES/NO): NO